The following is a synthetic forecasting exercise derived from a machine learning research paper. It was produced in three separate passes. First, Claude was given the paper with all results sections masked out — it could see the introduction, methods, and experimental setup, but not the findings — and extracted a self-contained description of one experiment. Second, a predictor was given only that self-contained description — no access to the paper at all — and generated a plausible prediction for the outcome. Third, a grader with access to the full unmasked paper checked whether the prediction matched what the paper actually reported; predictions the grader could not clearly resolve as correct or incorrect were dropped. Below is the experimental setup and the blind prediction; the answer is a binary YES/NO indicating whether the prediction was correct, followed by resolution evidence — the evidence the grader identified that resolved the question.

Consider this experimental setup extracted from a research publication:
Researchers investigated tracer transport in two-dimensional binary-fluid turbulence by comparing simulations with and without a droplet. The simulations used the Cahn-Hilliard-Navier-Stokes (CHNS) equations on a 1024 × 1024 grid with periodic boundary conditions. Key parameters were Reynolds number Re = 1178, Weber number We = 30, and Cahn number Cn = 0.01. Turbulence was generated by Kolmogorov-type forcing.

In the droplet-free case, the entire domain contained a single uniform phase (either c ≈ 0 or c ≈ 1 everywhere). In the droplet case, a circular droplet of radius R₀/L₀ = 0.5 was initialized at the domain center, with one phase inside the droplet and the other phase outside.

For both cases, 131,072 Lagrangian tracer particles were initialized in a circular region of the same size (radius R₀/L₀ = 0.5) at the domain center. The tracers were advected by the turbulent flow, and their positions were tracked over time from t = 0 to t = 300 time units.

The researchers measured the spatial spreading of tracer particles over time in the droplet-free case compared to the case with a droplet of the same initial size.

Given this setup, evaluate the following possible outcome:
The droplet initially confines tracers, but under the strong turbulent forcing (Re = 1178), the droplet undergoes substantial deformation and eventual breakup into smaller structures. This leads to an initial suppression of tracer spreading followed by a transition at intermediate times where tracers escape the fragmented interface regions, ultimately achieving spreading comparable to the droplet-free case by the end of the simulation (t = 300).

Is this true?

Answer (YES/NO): NO